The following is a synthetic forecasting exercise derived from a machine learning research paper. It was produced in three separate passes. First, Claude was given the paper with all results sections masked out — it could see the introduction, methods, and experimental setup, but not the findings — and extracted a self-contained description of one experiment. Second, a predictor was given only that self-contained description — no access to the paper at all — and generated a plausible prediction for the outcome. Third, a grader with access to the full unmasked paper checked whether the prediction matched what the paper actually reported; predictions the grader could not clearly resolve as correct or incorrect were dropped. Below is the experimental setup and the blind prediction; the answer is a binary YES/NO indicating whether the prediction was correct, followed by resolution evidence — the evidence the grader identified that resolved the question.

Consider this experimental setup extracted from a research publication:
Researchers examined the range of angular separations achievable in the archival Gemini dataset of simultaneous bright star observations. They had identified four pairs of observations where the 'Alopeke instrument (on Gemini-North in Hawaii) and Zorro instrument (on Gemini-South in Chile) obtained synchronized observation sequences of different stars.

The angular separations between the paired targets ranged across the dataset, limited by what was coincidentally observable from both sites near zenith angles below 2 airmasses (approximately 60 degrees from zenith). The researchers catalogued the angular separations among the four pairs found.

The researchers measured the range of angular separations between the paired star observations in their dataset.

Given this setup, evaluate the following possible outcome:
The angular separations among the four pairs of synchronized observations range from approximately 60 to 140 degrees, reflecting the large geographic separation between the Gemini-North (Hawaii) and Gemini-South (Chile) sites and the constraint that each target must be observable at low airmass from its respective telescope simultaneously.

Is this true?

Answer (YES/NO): NO